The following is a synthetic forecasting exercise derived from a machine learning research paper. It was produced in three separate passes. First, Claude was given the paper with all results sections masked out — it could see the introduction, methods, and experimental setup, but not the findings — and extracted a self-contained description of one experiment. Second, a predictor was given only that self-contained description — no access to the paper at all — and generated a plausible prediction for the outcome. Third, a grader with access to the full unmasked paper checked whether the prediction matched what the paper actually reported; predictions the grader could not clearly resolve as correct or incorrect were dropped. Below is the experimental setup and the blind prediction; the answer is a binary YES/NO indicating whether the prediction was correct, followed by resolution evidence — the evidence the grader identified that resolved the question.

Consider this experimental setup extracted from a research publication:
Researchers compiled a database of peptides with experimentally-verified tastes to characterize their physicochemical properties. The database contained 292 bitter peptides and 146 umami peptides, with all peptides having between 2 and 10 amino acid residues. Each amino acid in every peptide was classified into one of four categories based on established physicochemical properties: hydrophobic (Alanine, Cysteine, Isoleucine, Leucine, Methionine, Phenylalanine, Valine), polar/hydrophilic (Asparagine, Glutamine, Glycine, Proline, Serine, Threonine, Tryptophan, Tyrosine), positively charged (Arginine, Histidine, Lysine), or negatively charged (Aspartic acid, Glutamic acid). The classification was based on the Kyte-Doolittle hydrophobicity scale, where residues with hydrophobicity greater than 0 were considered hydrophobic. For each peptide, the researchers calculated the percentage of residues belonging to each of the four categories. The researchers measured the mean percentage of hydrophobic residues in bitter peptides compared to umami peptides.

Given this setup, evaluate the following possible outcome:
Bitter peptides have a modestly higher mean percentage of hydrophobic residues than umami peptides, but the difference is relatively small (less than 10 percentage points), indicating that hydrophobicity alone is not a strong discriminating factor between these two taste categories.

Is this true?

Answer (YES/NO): NO